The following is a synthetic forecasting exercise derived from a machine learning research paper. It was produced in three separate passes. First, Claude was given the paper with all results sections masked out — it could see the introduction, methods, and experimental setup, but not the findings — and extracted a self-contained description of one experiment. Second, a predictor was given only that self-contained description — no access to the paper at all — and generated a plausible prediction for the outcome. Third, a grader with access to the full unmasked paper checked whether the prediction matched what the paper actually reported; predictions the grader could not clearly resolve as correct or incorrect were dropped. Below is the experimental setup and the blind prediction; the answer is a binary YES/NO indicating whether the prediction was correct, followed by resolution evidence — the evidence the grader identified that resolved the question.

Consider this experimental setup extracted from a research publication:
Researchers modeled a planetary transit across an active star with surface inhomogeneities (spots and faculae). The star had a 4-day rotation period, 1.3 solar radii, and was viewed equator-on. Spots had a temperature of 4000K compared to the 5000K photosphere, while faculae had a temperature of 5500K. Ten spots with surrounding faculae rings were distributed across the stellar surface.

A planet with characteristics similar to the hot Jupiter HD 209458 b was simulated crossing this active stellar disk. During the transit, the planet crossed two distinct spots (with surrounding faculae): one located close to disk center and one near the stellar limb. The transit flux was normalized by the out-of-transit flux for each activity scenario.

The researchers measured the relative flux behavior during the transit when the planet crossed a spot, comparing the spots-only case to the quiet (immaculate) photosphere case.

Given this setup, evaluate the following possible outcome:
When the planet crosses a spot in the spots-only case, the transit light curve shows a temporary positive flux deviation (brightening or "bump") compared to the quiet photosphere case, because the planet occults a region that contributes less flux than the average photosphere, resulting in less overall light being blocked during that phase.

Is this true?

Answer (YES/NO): YES